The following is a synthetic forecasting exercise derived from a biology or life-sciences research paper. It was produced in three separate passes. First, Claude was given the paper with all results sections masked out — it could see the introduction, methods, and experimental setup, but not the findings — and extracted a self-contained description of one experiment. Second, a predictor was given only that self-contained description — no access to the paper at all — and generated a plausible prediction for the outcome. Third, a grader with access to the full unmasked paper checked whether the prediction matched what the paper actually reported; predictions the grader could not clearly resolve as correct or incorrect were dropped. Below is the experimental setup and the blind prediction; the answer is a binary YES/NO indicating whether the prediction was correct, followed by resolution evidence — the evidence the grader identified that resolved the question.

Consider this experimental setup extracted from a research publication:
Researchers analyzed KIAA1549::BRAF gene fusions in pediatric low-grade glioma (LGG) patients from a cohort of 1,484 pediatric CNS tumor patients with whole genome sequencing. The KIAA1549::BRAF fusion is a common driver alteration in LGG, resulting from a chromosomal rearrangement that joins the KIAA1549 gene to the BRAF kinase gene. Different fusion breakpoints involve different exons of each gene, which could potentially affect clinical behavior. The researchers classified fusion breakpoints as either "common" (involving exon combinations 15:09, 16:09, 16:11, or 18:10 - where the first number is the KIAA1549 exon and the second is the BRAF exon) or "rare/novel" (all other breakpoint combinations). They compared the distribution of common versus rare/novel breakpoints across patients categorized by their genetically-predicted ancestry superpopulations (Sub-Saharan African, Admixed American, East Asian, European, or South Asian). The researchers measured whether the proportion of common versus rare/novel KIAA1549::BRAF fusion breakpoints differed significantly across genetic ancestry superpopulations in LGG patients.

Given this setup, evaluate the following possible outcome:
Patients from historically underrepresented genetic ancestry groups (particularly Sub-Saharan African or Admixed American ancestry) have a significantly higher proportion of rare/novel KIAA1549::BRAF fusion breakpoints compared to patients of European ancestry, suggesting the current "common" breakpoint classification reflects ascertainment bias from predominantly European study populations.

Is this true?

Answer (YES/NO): NO